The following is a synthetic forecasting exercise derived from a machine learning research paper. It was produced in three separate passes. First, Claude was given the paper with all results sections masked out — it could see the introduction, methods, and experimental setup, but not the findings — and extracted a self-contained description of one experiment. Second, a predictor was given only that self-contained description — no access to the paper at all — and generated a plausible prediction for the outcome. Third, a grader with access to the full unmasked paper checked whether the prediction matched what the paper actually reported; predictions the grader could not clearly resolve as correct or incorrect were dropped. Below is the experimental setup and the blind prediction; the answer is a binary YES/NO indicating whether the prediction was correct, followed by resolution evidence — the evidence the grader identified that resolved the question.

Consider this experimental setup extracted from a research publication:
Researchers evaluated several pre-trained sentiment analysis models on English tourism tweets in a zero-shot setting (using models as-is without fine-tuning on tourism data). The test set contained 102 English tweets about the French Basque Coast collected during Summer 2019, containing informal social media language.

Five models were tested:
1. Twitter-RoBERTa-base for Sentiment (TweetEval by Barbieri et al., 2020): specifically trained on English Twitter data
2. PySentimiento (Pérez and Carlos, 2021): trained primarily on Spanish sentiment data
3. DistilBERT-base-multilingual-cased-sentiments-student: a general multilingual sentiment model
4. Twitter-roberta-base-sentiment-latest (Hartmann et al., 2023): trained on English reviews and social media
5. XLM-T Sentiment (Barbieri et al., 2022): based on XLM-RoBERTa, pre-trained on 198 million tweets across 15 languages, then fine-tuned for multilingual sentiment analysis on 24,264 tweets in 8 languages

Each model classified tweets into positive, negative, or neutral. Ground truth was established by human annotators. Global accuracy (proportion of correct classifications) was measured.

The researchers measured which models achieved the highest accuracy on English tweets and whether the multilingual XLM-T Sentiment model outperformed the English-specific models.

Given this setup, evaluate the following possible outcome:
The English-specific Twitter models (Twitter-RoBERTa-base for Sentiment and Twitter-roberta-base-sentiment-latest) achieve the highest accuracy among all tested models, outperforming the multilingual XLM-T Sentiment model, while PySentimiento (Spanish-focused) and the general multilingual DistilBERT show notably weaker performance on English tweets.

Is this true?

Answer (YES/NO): NO